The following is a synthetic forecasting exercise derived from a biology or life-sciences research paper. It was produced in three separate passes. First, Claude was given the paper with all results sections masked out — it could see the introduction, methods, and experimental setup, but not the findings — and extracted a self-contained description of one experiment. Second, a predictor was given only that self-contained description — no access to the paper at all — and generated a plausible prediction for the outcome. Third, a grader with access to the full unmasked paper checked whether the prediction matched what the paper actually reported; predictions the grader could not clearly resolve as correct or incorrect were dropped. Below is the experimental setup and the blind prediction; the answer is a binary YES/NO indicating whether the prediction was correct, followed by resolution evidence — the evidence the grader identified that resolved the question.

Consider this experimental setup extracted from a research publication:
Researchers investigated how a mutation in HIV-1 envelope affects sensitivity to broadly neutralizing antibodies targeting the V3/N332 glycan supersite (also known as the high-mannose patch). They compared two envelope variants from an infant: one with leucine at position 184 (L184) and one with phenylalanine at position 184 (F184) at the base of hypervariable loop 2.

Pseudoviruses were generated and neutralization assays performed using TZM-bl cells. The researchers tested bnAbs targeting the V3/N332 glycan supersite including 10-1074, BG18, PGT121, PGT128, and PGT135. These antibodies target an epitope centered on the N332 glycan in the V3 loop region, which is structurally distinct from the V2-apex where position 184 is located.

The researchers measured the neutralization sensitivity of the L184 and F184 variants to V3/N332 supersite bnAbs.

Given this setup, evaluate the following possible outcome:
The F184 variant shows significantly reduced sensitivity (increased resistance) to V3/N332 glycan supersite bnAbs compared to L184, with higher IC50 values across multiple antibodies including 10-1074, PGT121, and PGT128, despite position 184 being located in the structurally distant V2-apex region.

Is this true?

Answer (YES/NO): NO